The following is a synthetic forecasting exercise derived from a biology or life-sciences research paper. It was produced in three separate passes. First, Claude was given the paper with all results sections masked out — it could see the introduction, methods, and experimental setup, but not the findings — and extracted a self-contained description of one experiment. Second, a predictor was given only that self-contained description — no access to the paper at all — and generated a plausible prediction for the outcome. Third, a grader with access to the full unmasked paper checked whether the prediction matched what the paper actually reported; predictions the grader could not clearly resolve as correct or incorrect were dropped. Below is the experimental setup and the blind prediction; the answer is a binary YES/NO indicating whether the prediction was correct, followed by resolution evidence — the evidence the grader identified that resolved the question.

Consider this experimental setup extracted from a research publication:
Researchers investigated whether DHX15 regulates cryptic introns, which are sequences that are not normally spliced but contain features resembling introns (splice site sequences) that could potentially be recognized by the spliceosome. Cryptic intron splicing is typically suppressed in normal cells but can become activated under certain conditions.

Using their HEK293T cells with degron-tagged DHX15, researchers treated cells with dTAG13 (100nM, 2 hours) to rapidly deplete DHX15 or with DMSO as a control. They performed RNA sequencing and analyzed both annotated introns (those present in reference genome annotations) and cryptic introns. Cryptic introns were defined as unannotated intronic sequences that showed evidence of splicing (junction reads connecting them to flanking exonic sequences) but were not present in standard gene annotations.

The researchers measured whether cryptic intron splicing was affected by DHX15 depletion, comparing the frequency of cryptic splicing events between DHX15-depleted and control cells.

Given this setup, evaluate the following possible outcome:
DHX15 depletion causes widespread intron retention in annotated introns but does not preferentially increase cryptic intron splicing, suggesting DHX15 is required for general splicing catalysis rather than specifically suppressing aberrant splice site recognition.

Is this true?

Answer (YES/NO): NO